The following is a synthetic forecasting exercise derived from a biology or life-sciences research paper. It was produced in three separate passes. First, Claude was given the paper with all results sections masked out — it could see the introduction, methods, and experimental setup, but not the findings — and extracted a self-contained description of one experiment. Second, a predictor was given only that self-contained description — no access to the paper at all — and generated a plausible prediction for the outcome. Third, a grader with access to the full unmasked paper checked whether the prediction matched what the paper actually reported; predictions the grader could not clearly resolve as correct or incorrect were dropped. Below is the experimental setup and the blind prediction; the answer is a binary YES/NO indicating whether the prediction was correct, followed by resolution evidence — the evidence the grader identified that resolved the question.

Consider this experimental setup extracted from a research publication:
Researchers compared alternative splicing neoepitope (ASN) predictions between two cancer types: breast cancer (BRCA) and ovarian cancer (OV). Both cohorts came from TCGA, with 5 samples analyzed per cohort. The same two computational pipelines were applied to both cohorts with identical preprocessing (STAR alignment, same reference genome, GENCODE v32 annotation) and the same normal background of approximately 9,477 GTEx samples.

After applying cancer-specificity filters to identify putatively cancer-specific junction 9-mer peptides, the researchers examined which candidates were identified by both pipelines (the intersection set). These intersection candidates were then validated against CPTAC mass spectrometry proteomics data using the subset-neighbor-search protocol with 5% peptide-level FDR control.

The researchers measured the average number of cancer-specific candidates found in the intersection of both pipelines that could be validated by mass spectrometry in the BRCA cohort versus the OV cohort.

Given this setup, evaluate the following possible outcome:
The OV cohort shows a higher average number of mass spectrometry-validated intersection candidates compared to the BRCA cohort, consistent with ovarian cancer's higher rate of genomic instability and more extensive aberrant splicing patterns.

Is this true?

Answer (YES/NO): YES